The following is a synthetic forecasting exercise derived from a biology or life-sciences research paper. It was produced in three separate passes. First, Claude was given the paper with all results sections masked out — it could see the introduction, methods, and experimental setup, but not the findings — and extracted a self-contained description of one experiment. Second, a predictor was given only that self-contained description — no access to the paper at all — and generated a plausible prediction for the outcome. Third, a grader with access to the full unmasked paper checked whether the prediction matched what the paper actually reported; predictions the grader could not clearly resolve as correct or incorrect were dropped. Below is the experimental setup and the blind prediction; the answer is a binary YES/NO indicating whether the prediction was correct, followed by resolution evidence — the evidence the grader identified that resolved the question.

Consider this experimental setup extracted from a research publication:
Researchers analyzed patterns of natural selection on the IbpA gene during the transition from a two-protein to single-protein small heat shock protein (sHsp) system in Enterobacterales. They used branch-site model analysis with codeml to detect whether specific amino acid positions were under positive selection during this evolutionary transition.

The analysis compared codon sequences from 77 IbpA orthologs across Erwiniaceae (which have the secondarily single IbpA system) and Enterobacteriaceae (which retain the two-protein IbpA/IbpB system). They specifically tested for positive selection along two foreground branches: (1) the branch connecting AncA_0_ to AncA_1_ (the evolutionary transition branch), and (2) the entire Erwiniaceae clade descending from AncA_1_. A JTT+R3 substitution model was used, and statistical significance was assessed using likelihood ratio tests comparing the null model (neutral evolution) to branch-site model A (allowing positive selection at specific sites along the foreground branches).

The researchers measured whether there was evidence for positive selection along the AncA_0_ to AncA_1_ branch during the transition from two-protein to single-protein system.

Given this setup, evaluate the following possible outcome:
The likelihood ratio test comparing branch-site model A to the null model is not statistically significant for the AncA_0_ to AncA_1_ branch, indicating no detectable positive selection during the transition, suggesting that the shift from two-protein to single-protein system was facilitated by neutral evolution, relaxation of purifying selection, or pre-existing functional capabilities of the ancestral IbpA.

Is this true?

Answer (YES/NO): NO